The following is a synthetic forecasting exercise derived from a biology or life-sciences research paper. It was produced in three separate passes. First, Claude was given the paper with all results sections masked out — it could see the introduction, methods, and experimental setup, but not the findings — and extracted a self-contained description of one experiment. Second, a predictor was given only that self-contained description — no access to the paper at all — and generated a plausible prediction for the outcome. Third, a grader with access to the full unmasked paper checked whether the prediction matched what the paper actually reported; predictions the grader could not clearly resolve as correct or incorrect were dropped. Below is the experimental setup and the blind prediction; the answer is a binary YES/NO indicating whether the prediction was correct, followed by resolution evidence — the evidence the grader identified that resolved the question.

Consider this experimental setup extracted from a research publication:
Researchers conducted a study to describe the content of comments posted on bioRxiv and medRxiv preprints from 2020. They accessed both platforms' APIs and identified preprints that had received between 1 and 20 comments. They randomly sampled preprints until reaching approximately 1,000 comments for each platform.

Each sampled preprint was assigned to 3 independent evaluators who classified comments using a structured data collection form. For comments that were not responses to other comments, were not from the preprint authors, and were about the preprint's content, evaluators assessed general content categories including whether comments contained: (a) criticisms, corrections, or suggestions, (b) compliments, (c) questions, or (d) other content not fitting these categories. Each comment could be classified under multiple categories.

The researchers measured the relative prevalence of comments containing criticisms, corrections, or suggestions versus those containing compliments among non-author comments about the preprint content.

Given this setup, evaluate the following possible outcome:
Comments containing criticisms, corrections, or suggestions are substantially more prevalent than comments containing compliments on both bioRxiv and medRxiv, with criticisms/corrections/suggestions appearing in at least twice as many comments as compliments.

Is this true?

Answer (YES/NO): NO